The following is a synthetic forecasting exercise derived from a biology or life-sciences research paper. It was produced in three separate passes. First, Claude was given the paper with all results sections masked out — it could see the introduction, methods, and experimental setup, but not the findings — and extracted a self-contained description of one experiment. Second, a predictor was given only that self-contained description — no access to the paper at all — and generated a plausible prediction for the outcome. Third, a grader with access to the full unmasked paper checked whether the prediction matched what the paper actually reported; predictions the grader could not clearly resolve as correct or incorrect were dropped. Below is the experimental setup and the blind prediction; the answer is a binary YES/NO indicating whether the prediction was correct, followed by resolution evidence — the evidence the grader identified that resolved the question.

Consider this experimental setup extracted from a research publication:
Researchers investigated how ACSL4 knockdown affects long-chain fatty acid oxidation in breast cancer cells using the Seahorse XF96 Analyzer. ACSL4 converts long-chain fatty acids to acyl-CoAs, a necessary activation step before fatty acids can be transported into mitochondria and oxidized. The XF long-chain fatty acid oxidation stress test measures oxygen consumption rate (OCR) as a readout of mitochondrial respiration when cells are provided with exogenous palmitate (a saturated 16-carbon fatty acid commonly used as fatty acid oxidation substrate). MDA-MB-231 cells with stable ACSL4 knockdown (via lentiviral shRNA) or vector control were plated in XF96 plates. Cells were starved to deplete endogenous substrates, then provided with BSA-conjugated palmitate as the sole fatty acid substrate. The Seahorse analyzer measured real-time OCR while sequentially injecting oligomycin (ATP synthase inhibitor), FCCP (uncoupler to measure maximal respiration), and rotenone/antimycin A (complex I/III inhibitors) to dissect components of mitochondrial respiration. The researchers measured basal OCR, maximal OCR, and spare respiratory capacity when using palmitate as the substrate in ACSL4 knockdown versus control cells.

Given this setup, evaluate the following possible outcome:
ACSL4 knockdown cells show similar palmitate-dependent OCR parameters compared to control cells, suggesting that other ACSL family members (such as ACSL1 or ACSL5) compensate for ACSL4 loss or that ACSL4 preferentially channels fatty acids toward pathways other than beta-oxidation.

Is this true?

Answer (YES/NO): NO